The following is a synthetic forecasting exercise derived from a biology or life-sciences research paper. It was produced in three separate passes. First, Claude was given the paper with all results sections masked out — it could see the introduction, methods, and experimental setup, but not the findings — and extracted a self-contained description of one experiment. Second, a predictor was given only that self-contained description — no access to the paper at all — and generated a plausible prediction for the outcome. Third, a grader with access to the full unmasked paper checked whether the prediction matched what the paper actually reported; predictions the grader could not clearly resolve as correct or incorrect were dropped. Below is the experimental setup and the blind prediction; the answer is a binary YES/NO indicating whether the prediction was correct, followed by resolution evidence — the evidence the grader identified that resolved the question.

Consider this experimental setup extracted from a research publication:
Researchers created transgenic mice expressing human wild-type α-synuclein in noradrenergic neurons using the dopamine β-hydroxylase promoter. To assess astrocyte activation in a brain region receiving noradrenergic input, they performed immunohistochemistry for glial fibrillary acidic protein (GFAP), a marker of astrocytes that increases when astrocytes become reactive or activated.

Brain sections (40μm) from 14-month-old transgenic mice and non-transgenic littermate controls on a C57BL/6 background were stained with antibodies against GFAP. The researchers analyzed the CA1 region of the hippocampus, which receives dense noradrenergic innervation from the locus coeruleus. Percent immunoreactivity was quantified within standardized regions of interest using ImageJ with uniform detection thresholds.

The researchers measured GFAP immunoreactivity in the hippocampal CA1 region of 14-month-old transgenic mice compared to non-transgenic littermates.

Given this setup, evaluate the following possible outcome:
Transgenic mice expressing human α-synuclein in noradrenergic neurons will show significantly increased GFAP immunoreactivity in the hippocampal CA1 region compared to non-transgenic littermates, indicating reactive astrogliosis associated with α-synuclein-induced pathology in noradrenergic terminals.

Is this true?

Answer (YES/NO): YES